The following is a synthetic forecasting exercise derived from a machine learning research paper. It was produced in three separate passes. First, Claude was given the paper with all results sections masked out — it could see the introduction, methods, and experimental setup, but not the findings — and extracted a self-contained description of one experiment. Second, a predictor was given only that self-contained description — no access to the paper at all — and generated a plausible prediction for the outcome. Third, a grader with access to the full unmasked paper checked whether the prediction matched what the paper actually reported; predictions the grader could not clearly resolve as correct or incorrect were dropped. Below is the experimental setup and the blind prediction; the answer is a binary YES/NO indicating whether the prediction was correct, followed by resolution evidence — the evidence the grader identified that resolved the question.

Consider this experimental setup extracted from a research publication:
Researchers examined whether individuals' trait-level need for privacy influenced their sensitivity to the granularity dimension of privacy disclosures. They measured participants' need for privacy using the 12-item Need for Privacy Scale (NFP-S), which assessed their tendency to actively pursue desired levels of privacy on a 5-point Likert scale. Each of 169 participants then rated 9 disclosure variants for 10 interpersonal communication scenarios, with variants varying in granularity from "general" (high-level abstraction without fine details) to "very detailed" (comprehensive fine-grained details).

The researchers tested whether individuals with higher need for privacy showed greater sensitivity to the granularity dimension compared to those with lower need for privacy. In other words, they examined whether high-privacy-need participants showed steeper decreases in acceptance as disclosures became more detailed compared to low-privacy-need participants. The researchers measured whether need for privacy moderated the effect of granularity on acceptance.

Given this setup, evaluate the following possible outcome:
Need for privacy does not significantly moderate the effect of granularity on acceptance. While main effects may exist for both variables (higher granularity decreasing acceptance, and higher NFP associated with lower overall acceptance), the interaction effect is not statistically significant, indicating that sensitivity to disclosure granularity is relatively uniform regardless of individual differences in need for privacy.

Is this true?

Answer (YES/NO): YES